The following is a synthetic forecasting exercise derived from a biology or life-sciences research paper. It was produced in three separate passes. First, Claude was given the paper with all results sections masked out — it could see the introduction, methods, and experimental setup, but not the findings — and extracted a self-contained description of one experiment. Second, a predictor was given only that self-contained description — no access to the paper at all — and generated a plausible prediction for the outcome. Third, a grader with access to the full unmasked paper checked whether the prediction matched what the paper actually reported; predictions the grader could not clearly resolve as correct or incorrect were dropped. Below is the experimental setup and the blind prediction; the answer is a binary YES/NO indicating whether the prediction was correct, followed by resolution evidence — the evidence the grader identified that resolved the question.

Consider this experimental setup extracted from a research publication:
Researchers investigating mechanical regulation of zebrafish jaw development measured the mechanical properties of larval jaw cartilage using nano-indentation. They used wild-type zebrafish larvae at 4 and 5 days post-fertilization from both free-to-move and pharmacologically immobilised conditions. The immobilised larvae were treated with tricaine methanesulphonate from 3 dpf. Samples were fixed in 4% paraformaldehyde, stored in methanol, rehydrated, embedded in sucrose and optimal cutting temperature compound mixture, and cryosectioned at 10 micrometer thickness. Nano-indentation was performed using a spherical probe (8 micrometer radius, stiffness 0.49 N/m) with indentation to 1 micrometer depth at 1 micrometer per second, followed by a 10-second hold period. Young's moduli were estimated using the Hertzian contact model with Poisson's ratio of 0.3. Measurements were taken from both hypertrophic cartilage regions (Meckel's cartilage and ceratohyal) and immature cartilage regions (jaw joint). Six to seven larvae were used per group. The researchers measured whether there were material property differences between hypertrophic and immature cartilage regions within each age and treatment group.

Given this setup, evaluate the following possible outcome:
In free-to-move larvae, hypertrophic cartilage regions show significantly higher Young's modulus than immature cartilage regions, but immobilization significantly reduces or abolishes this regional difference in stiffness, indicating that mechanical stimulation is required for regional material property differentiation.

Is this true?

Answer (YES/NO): NO